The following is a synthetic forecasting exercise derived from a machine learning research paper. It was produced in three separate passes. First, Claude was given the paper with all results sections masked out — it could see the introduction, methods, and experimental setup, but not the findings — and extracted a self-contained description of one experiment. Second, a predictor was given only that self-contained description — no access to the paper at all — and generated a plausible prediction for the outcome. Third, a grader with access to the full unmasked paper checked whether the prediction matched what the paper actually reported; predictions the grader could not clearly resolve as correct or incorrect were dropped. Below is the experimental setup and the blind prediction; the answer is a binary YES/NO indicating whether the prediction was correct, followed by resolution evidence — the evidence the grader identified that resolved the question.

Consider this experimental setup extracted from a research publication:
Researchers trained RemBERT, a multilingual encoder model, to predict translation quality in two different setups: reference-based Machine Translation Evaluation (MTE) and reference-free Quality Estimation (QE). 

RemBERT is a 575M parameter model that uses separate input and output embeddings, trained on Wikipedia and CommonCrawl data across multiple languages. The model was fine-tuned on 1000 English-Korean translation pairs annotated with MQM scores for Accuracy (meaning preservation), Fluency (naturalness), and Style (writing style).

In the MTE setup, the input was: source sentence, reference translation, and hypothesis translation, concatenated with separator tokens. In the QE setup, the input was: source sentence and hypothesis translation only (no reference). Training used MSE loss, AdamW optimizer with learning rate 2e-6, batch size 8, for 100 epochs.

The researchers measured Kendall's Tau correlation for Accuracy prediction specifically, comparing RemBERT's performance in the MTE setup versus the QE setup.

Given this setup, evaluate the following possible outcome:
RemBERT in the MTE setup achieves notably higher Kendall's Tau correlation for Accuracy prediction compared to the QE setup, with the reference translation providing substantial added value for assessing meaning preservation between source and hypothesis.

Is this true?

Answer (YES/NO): NO